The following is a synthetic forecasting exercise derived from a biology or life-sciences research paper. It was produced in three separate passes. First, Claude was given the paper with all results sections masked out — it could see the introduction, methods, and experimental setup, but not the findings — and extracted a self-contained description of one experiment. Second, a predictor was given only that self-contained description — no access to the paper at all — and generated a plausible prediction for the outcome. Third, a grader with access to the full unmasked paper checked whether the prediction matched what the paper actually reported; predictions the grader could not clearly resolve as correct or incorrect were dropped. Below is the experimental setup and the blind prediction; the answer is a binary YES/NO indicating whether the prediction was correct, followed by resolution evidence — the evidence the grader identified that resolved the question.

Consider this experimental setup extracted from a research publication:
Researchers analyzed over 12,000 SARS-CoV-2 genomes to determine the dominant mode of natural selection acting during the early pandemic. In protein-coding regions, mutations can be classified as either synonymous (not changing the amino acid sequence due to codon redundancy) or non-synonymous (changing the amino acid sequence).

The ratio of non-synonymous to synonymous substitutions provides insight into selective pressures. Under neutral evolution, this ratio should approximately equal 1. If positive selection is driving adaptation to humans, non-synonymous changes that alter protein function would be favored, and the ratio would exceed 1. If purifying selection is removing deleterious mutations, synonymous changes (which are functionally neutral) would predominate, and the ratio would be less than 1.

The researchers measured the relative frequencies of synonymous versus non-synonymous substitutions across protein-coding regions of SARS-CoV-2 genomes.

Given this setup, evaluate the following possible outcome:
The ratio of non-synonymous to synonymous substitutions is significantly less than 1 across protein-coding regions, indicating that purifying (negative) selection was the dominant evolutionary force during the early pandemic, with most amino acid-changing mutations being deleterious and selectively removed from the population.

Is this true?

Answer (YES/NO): NO